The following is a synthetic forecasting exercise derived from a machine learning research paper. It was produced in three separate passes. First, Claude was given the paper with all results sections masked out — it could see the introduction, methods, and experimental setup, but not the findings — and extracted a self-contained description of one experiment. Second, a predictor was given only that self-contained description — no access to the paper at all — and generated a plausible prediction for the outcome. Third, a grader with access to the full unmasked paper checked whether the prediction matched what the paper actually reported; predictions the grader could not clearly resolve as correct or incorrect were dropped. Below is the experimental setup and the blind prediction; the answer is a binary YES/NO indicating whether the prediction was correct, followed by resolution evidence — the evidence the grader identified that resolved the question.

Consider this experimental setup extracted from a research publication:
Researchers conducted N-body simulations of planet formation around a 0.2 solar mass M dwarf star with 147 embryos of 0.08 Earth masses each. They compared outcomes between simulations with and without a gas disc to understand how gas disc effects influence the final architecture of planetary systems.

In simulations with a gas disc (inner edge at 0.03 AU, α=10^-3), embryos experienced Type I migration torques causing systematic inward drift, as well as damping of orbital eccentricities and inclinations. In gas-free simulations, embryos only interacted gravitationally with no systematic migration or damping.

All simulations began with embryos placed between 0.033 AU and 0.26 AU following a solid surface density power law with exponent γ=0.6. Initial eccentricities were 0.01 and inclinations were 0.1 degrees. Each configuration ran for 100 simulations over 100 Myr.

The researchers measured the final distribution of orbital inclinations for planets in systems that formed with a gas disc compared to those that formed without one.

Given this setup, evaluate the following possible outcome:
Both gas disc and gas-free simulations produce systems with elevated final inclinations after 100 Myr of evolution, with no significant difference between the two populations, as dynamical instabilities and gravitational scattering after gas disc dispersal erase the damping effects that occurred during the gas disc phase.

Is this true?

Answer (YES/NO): NO